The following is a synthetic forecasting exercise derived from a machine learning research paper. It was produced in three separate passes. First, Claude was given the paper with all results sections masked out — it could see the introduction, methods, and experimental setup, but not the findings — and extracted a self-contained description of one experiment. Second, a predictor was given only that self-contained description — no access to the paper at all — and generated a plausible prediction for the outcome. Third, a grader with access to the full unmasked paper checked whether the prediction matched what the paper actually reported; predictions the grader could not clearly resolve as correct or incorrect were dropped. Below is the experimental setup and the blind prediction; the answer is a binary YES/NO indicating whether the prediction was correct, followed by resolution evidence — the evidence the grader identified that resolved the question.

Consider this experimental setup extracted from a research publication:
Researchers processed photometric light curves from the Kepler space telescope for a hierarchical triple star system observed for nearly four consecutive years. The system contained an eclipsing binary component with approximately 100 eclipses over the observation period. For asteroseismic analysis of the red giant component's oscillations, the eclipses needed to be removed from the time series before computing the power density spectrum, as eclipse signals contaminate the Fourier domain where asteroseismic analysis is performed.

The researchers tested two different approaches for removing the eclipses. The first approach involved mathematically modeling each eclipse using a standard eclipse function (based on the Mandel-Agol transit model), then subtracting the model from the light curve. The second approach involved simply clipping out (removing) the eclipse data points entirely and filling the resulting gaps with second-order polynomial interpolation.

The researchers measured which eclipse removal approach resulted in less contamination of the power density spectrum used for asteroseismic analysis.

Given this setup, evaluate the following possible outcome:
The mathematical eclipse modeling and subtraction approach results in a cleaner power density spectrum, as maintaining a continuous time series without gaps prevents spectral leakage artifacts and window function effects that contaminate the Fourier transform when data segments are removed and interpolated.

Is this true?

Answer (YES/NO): NO